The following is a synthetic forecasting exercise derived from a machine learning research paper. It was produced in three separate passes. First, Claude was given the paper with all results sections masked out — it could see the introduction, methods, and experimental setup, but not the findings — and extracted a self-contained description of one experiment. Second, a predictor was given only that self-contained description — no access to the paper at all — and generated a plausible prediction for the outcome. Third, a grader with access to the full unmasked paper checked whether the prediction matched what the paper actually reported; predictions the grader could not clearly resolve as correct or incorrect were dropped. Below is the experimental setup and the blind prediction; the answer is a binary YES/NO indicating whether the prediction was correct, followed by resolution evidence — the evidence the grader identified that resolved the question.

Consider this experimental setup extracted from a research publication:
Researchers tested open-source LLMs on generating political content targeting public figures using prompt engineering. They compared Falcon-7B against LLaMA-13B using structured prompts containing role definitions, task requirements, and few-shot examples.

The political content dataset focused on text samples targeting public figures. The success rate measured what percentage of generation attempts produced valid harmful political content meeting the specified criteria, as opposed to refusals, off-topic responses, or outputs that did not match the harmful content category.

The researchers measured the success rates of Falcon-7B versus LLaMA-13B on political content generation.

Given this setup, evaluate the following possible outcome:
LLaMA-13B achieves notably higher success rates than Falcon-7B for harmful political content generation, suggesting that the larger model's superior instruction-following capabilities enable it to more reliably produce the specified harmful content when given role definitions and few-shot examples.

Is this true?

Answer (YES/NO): YES